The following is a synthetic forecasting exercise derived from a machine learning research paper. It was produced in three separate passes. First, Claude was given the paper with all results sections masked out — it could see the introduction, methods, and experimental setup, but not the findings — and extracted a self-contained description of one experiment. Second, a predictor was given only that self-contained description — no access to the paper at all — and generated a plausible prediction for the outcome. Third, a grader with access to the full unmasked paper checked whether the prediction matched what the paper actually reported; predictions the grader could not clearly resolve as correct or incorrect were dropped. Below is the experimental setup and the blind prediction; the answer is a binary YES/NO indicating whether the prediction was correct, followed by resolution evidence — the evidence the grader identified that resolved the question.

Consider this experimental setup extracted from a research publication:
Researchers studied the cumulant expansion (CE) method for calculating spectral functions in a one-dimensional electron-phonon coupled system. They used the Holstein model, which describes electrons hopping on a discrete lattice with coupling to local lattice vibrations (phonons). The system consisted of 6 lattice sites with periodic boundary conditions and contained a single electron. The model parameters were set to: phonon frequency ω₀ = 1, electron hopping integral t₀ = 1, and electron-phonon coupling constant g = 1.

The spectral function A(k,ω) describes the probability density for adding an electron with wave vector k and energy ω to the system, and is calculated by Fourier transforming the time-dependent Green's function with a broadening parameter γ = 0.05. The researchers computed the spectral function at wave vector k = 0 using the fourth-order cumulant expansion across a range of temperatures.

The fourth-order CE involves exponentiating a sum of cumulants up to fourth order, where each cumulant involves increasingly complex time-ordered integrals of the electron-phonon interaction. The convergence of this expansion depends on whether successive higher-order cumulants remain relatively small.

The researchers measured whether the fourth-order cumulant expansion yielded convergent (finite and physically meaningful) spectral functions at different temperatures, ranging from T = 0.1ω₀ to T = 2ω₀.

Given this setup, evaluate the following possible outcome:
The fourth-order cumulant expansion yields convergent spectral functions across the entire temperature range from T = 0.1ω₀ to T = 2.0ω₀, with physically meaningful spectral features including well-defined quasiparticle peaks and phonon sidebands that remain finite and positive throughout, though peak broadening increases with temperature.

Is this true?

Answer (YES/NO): NO